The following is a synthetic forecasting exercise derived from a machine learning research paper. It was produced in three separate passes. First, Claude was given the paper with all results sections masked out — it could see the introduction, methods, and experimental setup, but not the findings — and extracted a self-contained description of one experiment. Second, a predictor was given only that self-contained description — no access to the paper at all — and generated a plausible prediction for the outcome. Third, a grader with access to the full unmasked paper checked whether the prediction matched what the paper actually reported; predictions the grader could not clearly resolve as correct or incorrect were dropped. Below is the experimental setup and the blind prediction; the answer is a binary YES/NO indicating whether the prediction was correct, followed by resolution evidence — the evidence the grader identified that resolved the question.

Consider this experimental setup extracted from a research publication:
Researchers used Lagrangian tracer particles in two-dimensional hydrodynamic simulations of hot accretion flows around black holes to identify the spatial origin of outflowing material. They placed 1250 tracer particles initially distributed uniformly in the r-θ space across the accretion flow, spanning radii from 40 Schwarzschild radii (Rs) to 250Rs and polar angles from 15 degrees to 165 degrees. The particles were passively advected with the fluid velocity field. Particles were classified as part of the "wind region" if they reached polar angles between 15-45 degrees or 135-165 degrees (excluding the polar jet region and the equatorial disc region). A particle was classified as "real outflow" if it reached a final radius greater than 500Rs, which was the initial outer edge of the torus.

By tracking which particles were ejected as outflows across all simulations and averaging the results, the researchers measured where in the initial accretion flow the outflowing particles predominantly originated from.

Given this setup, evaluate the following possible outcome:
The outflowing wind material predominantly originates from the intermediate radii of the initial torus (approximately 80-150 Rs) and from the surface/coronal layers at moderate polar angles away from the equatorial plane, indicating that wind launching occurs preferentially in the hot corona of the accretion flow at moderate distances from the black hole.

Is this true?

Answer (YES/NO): NO